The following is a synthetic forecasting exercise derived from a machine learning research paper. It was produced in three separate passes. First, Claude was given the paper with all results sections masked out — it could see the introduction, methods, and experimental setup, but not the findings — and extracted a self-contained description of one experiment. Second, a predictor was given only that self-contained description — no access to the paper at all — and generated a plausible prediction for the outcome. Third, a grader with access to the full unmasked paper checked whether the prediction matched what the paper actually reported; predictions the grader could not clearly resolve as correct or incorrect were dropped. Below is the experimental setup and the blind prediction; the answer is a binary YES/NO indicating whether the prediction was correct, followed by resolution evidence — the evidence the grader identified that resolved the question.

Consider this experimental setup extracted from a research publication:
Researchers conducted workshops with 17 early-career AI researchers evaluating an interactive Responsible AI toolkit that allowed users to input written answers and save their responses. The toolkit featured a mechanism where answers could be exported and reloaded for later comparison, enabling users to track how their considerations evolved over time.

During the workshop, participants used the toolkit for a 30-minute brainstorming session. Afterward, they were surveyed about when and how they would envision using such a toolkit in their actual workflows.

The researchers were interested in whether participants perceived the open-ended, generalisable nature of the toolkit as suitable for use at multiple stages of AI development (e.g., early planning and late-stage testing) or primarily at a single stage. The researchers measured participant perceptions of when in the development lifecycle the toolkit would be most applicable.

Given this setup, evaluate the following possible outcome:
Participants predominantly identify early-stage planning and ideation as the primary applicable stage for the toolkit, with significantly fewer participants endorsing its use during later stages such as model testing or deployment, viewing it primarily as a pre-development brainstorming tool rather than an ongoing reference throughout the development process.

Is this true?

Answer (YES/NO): NO